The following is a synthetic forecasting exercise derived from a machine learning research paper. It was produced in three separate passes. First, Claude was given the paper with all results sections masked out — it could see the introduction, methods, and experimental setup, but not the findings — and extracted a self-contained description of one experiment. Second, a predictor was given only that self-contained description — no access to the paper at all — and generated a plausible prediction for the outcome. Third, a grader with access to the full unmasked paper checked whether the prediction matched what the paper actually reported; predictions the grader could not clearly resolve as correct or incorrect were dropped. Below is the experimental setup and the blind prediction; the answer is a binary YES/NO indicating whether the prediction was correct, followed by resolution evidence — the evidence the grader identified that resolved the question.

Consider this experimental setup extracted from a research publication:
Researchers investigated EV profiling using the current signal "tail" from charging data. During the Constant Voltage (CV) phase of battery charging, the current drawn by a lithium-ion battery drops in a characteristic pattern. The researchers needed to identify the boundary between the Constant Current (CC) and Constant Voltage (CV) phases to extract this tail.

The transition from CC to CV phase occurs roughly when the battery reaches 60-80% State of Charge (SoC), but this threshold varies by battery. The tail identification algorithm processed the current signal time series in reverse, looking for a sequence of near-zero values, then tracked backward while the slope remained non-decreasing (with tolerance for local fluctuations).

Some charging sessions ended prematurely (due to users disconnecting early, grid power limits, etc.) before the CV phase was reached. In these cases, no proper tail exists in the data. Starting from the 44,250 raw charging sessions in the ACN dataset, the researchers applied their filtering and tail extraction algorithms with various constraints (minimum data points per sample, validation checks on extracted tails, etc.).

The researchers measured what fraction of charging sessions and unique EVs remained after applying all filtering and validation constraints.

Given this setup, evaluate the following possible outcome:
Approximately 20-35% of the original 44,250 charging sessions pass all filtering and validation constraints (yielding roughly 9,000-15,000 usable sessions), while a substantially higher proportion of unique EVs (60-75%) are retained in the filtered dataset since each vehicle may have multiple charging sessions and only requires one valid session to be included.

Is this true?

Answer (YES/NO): NO